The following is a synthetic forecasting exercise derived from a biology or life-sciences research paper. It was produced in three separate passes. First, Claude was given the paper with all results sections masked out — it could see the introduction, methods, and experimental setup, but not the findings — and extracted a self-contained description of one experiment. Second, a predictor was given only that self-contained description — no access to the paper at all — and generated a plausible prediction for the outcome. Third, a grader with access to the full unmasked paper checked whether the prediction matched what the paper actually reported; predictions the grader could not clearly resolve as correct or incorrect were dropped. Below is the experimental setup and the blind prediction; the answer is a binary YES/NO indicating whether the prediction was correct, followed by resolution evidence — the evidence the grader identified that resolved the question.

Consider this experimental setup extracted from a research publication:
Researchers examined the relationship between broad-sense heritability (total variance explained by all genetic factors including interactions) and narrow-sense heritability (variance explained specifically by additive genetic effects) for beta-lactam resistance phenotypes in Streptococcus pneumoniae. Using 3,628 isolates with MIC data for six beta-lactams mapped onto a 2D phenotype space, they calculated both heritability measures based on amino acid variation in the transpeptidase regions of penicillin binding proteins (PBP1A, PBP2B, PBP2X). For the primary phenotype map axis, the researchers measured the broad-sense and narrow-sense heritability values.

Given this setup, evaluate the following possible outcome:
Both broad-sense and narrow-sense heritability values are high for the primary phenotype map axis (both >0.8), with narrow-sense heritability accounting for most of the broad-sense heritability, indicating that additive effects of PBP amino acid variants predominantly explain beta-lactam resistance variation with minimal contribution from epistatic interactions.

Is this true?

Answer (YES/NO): NO